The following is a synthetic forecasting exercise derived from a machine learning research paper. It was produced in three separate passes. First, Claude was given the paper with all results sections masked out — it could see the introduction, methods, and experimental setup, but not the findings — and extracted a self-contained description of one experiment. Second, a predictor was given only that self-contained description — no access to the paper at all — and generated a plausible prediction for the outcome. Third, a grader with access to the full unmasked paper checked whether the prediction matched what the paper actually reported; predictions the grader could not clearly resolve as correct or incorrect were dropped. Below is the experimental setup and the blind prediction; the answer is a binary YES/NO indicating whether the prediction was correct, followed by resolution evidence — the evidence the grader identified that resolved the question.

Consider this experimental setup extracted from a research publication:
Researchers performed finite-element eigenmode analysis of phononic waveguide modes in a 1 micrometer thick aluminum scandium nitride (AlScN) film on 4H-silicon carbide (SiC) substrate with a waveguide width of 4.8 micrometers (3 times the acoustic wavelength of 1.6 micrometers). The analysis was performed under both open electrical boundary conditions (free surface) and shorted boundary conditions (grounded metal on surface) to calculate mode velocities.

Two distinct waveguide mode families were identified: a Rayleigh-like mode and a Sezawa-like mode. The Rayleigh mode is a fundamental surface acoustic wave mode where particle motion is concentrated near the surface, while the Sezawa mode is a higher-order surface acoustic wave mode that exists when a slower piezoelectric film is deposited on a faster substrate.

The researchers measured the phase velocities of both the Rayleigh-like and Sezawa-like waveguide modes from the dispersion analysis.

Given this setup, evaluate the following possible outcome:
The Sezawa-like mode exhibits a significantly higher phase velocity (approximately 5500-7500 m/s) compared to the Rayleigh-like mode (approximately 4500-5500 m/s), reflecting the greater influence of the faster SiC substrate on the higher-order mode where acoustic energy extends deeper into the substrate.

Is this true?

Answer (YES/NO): YES